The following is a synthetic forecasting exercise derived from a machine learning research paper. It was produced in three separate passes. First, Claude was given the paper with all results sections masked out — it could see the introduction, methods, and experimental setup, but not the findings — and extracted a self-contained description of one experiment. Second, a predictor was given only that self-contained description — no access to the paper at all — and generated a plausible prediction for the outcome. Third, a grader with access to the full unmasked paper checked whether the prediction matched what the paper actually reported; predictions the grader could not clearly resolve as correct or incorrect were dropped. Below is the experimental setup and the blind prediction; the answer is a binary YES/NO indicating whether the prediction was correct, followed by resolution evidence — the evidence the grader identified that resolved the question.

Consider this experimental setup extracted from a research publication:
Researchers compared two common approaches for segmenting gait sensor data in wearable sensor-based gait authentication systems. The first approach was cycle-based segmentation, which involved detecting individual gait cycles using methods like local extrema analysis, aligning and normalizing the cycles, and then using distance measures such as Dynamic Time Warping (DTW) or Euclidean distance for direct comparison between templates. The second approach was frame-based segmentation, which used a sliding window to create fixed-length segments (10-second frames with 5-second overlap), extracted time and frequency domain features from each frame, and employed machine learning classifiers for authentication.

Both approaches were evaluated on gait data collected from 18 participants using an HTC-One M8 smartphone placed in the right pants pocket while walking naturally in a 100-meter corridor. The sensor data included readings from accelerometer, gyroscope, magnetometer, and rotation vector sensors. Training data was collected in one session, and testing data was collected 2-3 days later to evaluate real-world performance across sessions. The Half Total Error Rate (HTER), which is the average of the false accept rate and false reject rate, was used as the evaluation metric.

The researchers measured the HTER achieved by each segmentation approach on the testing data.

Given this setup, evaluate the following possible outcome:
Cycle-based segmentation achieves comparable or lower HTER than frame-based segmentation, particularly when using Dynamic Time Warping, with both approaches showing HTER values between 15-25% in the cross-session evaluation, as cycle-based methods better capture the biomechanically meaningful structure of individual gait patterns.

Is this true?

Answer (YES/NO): NO